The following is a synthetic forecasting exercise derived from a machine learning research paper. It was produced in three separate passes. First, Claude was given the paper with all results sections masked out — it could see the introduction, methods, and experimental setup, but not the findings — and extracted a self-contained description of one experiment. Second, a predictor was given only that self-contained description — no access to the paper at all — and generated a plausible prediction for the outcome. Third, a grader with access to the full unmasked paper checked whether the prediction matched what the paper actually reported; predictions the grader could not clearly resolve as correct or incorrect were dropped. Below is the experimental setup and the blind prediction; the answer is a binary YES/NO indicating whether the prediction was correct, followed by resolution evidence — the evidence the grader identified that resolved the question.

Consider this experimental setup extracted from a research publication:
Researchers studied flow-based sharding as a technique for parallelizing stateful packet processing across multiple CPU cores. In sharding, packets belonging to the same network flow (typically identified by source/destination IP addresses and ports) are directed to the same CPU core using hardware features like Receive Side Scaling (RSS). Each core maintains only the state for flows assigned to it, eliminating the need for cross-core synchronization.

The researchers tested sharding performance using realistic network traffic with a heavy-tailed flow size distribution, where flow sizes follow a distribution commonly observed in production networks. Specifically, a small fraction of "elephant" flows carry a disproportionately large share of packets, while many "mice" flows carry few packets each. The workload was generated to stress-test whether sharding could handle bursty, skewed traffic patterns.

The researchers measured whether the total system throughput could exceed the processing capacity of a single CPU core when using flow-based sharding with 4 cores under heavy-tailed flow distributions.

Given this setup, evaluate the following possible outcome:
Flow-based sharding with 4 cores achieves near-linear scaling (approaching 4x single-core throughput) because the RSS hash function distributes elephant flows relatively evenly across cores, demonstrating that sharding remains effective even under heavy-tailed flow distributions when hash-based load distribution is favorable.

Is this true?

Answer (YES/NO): NO